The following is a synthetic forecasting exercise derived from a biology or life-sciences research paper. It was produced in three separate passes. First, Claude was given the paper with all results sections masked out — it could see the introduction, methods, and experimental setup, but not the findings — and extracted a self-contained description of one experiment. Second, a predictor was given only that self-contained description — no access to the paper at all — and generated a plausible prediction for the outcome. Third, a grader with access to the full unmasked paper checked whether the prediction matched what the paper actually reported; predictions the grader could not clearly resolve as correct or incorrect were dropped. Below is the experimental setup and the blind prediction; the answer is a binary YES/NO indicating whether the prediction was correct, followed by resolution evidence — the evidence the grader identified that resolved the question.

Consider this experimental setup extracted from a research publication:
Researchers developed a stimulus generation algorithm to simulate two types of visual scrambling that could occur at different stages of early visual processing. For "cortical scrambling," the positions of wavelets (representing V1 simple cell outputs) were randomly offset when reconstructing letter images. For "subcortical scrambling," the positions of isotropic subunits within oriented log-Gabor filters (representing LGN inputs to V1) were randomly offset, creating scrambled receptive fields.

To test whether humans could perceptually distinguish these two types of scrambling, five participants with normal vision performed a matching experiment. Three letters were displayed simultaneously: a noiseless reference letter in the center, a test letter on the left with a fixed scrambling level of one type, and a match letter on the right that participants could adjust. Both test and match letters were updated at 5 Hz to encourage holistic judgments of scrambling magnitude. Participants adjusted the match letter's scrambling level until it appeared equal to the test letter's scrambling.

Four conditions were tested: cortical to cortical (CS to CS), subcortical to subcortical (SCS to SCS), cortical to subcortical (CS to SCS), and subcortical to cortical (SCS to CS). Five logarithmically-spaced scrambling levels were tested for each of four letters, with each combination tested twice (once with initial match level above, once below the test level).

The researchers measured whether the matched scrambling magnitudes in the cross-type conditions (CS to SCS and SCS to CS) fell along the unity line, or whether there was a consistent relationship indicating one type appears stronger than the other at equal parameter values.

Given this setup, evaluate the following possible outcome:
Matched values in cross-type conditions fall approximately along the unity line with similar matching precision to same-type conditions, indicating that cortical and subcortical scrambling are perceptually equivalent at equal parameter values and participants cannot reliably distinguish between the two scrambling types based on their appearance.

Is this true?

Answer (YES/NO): NO